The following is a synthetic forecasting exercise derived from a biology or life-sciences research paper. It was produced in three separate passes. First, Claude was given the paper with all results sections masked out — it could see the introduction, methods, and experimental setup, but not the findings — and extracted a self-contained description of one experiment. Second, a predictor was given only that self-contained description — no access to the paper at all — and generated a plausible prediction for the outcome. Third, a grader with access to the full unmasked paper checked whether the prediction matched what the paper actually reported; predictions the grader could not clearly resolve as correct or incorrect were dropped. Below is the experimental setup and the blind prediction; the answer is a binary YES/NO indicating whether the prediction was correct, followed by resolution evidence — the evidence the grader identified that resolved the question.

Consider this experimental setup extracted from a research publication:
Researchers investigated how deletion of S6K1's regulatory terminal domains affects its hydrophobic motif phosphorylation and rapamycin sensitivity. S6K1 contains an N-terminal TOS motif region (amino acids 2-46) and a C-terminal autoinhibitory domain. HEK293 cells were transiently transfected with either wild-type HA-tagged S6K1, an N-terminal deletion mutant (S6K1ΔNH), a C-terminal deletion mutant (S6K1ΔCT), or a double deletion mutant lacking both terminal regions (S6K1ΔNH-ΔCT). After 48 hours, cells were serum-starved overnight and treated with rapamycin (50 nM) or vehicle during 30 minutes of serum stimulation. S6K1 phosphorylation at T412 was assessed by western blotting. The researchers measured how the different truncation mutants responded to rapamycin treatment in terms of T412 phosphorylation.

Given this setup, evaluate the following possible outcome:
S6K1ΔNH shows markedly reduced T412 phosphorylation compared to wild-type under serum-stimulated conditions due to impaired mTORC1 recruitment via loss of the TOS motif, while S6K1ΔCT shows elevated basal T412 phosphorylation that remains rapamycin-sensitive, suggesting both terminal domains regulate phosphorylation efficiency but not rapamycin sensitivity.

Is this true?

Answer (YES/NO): NO